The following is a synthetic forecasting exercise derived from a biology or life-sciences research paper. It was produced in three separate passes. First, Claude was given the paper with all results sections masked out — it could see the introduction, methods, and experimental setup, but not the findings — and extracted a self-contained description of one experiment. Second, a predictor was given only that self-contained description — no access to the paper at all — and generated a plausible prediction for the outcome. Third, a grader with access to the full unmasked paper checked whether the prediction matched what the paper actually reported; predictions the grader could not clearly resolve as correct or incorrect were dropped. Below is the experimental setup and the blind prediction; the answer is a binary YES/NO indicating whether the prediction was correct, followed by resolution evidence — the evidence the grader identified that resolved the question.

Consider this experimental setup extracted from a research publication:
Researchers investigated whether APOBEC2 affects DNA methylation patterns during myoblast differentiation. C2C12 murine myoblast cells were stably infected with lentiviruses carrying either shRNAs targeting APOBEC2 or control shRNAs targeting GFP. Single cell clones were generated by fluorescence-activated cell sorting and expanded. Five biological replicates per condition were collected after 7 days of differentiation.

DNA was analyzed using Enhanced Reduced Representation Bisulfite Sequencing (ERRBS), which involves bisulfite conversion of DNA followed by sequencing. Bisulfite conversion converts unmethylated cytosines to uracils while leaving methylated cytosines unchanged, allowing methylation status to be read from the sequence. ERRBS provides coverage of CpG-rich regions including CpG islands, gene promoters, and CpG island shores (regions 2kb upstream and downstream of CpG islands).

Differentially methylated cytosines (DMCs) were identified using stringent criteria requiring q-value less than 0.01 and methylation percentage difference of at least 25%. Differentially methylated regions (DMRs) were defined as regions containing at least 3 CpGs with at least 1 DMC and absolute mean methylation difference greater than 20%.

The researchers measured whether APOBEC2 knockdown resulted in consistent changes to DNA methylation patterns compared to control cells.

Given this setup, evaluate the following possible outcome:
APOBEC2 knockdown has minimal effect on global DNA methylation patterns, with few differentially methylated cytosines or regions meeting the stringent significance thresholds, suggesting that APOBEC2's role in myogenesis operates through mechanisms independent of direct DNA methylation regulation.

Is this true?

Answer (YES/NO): YES